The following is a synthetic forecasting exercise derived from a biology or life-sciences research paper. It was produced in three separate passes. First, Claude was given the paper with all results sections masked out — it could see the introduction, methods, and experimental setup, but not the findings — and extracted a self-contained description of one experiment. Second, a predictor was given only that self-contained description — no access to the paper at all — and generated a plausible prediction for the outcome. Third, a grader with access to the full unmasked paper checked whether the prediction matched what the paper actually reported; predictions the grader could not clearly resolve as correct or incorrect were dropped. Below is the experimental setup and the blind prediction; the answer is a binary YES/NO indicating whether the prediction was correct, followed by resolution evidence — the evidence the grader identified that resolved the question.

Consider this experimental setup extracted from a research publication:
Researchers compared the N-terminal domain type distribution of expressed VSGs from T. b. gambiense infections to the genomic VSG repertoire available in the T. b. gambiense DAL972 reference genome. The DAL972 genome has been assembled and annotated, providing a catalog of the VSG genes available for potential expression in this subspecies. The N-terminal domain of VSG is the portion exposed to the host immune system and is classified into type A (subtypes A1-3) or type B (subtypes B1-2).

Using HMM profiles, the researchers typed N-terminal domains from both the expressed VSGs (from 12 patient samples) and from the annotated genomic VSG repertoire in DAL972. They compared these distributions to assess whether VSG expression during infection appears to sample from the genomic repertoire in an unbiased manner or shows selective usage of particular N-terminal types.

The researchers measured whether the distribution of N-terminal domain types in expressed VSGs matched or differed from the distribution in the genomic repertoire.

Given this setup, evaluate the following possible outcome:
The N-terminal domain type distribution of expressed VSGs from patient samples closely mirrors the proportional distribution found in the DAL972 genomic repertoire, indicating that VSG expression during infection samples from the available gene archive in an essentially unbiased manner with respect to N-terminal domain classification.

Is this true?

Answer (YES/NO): YES